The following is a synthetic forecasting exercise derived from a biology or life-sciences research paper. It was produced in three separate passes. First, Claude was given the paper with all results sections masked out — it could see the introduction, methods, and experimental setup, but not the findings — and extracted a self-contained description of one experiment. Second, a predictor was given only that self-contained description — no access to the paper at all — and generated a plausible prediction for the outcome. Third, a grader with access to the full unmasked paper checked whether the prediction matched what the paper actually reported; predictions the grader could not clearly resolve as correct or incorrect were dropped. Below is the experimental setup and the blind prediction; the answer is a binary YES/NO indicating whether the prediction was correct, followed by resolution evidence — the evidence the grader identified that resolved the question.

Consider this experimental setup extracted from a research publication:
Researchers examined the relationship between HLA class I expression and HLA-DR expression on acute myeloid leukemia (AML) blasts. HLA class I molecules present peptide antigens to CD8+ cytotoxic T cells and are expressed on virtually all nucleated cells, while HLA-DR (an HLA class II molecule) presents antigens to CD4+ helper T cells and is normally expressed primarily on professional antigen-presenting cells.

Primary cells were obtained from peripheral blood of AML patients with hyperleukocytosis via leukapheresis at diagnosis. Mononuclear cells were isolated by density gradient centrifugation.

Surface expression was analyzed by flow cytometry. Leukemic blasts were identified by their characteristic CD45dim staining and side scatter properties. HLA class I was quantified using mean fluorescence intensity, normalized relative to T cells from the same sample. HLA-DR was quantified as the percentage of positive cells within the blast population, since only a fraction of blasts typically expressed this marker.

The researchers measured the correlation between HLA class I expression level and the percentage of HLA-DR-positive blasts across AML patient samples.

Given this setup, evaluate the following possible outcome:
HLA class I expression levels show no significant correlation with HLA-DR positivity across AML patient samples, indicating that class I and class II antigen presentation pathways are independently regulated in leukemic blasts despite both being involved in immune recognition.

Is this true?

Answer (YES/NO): NO